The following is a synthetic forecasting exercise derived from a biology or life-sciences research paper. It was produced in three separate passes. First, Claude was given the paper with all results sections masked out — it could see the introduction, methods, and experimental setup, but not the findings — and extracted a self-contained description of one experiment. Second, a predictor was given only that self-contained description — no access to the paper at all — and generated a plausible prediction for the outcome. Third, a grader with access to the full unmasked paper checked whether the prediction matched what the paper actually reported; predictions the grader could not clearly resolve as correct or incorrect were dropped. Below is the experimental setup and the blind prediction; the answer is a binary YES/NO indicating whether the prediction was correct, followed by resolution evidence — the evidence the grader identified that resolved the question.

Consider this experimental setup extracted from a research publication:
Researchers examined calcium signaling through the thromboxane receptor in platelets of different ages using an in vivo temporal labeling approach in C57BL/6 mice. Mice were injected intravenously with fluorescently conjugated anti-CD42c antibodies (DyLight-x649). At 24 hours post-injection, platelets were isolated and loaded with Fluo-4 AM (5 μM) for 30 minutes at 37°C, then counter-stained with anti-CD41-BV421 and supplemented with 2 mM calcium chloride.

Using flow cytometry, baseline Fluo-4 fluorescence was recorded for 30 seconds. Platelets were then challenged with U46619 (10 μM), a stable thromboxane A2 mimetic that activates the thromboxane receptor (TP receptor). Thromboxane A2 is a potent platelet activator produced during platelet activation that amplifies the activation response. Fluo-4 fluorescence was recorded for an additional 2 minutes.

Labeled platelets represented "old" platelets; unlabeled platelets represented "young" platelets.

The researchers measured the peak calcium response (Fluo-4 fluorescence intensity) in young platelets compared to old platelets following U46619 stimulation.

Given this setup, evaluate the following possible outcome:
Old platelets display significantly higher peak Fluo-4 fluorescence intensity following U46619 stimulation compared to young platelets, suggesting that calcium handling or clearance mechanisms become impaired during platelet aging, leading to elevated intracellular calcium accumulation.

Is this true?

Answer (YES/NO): NO